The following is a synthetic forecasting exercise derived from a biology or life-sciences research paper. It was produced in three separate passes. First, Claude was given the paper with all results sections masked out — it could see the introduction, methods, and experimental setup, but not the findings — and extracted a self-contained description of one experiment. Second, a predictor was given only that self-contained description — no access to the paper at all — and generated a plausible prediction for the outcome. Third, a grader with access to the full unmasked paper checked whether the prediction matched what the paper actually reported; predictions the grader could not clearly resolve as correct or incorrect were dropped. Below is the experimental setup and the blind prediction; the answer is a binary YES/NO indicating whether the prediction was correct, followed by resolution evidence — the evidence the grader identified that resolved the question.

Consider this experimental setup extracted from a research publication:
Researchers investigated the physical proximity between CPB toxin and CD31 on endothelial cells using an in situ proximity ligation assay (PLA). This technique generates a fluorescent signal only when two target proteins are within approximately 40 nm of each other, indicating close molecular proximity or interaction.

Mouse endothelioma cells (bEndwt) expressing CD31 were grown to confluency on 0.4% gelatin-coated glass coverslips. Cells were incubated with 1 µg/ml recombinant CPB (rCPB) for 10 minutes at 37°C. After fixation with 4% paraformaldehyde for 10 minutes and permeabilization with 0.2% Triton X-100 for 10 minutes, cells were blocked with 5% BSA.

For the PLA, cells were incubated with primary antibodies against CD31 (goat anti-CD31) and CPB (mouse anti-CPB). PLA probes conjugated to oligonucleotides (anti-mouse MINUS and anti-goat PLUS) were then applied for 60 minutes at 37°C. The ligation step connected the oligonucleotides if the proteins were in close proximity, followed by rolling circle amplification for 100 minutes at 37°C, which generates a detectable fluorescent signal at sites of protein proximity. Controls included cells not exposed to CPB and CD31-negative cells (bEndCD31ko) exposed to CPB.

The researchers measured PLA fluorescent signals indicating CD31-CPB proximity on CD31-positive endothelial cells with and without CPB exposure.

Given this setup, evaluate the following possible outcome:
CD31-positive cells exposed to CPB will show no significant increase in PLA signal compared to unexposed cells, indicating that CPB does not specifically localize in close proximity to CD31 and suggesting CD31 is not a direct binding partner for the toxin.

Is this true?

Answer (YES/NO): NO